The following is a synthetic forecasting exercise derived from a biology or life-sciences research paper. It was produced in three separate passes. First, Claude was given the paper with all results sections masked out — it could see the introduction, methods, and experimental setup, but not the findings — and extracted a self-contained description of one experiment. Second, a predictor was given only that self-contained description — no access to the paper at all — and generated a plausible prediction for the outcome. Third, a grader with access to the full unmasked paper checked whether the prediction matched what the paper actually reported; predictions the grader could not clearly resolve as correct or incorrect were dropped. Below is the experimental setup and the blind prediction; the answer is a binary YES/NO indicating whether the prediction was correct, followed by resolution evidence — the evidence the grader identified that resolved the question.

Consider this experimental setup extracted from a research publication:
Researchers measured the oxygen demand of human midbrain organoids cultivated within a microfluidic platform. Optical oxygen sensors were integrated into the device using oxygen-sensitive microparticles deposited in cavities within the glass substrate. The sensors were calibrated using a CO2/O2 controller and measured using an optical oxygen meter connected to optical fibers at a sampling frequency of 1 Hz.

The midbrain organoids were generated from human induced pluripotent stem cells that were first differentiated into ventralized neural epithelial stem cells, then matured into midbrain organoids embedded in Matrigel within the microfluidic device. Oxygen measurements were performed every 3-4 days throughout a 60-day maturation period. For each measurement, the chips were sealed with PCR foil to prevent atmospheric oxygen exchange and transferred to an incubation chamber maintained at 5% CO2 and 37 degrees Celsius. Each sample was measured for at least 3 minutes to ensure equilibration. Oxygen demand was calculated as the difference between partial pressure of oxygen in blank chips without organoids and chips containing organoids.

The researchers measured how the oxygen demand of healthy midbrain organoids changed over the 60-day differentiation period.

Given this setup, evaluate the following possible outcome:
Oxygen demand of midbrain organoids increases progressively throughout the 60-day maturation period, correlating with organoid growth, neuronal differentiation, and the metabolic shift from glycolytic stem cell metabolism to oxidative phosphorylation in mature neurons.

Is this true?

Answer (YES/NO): NO